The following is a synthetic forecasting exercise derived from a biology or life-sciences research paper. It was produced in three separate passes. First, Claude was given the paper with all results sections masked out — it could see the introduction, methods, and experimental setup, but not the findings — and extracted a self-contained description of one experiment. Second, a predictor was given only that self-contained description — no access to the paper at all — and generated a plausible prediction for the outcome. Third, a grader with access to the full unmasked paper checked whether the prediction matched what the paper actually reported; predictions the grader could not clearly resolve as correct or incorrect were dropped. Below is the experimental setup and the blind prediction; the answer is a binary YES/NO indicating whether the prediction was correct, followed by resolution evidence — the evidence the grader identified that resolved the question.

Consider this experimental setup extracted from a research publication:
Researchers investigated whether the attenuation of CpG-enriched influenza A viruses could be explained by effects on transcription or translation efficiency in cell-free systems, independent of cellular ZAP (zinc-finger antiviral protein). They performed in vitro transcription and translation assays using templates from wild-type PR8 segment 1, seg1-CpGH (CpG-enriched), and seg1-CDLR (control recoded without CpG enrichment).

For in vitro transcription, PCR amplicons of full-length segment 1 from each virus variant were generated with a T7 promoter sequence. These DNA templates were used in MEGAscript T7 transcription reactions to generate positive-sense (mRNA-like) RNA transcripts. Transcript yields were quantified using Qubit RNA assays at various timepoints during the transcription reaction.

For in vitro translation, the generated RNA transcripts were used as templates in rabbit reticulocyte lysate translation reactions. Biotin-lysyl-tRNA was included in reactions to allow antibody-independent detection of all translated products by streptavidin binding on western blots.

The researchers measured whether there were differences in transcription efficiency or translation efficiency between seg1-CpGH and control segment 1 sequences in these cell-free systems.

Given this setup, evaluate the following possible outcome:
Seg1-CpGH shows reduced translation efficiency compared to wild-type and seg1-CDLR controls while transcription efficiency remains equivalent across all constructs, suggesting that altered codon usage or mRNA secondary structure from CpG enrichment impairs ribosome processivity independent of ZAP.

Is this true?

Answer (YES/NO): NO